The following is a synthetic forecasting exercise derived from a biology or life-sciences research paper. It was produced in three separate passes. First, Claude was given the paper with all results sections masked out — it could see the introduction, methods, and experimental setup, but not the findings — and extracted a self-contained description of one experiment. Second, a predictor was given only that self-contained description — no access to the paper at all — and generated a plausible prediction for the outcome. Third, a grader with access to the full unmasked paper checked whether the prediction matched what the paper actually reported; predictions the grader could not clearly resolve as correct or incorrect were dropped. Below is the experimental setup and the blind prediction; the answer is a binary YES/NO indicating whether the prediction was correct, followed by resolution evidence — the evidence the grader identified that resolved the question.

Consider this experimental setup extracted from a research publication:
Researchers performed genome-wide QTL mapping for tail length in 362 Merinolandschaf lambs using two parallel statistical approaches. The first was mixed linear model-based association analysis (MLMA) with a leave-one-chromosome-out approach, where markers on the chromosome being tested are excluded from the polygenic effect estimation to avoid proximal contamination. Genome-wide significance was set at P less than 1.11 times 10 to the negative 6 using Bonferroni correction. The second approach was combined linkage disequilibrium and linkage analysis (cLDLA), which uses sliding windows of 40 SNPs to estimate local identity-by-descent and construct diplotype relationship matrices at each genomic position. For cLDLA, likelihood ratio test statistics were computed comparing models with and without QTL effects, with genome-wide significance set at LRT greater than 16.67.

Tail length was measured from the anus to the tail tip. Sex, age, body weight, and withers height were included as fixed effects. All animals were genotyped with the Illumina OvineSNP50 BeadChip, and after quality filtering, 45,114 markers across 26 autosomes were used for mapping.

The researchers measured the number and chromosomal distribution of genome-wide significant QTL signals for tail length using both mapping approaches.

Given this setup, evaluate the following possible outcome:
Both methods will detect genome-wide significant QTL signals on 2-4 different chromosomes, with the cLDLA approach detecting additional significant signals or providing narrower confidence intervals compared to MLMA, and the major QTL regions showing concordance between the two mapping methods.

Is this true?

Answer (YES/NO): NO